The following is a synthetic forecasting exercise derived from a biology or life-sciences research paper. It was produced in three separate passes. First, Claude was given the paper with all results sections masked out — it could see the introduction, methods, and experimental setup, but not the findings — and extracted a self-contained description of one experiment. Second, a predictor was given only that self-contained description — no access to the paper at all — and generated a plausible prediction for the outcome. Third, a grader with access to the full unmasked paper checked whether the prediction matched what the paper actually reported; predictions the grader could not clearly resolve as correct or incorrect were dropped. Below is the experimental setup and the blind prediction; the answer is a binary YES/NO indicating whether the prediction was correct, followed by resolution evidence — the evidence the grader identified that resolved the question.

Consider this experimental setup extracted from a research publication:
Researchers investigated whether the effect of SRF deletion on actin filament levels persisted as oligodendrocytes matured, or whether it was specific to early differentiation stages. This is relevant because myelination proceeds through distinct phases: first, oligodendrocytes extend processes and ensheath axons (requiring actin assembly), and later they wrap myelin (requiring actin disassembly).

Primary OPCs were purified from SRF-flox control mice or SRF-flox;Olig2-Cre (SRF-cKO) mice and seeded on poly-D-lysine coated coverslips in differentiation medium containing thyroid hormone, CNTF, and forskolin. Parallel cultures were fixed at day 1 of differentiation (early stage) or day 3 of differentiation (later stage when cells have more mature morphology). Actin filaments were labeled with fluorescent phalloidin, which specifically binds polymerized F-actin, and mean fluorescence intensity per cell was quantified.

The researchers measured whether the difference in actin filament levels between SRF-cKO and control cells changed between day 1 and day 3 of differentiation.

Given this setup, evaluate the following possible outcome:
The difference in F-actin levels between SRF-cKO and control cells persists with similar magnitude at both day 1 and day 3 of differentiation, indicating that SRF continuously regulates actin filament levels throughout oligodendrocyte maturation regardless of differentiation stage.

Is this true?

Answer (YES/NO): NO